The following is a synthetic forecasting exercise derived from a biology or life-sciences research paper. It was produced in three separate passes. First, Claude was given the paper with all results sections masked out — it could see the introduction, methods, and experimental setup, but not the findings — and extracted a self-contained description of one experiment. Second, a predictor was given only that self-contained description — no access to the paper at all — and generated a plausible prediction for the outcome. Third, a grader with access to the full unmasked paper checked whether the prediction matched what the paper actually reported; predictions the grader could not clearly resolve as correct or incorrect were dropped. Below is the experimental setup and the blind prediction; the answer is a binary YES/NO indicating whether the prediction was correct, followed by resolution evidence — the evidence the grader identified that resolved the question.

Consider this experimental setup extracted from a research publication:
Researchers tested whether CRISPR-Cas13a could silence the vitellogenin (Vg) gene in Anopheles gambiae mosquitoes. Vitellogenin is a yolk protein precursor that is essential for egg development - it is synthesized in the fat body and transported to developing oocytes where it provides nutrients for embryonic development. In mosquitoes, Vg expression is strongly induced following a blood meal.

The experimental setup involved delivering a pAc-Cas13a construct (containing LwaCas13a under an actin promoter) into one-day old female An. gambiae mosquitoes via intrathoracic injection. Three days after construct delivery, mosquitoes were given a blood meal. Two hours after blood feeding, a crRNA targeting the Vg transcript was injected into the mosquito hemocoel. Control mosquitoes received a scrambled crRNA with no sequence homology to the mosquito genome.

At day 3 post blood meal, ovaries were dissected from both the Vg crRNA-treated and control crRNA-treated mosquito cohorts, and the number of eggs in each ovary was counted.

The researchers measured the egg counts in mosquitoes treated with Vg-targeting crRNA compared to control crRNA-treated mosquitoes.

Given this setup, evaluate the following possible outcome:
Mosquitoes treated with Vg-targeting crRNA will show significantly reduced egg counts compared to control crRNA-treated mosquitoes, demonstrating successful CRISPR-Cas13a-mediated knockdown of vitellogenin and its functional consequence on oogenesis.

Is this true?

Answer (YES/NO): YES